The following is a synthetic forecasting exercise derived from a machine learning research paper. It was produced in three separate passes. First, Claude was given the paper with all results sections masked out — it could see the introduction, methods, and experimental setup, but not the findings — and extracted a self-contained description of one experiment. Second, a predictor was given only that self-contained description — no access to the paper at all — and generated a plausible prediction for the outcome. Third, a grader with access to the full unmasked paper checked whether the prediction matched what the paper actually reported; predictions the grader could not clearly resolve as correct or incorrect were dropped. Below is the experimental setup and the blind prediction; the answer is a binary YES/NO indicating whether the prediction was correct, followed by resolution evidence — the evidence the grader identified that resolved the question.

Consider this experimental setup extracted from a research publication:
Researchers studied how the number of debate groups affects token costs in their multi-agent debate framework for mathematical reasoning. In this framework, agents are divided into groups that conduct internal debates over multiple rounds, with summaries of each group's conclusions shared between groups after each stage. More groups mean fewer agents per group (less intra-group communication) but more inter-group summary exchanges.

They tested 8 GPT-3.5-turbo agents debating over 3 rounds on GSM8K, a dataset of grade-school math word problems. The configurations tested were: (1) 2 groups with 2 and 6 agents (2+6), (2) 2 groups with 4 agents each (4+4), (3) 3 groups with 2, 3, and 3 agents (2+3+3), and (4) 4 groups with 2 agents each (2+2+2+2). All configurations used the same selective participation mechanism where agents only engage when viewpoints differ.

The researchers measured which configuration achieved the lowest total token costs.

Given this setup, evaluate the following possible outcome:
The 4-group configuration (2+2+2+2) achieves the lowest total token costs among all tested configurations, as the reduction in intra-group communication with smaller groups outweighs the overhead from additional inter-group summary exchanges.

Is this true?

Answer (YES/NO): YES